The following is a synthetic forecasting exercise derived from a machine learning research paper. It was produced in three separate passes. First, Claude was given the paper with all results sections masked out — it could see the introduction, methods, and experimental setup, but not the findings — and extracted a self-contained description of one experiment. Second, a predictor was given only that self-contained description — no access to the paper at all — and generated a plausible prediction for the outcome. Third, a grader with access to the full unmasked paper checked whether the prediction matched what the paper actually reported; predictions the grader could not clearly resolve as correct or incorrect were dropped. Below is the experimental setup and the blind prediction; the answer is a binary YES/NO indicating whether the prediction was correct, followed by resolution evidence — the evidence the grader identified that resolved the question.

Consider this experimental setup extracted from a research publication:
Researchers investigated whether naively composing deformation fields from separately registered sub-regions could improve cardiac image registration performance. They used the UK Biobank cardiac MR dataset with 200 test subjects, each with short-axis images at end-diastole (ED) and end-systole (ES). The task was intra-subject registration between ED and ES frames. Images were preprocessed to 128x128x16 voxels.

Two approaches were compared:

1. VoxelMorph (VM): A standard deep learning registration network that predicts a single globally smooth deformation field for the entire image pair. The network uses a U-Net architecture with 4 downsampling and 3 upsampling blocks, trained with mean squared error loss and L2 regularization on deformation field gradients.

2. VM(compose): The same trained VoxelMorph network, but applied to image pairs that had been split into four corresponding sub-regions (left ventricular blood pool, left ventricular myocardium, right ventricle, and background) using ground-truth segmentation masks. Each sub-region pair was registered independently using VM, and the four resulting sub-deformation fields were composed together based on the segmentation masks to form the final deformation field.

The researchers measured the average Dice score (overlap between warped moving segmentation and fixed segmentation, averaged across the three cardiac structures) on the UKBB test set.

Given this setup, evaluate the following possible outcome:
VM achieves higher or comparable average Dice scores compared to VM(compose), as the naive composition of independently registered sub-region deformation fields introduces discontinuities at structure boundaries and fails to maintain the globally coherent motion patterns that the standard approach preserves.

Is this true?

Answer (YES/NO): YES